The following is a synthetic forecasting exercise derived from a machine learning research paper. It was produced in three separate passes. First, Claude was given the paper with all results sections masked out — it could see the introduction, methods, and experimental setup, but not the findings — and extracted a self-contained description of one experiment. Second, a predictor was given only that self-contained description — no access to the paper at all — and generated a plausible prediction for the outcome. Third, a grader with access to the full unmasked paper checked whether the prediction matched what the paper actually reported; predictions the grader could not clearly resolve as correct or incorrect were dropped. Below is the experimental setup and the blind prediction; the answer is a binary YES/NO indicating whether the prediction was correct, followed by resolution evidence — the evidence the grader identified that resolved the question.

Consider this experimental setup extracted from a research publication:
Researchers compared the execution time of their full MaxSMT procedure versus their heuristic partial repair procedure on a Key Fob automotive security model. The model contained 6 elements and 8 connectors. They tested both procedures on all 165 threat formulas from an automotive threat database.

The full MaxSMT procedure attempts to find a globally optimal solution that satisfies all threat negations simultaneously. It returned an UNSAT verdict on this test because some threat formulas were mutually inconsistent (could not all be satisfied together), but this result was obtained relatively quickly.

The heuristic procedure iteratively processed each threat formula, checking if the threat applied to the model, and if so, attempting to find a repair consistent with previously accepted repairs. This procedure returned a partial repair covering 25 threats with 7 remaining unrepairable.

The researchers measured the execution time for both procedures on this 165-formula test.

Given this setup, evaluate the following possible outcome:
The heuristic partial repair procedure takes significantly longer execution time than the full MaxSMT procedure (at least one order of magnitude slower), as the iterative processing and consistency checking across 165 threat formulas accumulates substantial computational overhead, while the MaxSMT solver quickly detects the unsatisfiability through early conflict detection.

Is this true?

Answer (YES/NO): YES